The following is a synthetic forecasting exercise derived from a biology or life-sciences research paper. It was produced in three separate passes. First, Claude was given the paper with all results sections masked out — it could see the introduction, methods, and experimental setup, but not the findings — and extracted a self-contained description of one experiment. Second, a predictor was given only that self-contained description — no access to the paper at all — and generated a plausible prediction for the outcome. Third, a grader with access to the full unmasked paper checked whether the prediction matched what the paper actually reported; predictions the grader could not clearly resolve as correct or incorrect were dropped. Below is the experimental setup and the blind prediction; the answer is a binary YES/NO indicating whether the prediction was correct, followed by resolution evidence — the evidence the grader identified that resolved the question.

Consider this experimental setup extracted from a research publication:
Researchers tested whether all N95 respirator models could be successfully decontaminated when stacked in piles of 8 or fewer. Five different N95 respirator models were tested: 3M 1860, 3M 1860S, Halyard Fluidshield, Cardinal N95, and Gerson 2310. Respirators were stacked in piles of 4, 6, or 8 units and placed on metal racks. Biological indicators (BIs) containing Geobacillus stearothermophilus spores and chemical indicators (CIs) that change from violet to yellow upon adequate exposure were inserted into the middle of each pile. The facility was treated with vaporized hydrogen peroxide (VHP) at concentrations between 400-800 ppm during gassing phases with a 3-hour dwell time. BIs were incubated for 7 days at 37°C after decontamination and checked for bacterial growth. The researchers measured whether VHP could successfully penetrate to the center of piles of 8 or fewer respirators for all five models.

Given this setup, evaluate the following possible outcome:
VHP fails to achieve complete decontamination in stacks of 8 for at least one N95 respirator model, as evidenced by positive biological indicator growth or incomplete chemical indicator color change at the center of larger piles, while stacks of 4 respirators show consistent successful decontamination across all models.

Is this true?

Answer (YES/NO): NO